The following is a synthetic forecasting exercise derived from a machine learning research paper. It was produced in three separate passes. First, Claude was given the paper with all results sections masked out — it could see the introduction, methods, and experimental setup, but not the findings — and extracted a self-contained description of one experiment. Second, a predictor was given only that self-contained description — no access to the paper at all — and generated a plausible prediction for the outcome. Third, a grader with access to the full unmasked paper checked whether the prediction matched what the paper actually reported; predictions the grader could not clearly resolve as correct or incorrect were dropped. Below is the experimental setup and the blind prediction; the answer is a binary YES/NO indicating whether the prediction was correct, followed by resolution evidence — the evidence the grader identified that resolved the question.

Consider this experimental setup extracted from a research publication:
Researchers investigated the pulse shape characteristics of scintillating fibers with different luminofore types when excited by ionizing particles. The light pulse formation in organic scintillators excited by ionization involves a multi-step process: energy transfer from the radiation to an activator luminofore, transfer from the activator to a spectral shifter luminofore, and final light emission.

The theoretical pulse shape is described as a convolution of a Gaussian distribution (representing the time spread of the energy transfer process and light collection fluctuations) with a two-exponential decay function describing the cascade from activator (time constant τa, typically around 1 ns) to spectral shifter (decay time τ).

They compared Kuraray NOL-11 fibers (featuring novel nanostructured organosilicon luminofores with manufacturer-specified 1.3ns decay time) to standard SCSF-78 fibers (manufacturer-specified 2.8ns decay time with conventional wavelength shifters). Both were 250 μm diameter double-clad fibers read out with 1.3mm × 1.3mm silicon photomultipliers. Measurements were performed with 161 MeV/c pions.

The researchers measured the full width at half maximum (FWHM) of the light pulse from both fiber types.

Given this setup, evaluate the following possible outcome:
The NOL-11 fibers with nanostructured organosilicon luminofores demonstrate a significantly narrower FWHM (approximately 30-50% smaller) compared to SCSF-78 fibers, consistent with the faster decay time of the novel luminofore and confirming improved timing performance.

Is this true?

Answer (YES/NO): NO